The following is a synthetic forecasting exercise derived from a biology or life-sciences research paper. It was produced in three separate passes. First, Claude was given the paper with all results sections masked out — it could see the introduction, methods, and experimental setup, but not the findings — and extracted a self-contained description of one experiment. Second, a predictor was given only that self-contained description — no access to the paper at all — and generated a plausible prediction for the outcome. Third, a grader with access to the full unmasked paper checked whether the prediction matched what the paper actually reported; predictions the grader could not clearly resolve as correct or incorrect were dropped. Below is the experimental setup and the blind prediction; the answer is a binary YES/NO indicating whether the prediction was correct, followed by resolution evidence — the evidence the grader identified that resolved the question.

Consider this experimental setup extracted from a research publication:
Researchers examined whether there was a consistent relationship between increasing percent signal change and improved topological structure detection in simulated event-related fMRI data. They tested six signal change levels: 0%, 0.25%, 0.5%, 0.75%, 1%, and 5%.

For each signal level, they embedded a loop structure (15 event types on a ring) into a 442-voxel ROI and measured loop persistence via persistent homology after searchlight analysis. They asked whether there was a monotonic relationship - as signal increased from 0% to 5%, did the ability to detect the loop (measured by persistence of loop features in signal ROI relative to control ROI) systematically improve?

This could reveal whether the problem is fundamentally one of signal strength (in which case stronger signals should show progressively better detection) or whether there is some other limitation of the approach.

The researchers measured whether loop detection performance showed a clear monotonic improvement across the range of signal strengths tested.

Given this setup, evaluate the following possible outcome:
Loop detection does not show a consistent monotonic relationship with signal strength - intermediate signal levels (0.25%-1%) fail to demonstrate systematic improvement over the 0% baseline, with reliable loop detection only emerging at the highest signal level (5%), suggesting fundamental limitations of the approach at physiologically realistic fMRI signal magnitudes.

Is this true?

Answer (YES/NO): NO